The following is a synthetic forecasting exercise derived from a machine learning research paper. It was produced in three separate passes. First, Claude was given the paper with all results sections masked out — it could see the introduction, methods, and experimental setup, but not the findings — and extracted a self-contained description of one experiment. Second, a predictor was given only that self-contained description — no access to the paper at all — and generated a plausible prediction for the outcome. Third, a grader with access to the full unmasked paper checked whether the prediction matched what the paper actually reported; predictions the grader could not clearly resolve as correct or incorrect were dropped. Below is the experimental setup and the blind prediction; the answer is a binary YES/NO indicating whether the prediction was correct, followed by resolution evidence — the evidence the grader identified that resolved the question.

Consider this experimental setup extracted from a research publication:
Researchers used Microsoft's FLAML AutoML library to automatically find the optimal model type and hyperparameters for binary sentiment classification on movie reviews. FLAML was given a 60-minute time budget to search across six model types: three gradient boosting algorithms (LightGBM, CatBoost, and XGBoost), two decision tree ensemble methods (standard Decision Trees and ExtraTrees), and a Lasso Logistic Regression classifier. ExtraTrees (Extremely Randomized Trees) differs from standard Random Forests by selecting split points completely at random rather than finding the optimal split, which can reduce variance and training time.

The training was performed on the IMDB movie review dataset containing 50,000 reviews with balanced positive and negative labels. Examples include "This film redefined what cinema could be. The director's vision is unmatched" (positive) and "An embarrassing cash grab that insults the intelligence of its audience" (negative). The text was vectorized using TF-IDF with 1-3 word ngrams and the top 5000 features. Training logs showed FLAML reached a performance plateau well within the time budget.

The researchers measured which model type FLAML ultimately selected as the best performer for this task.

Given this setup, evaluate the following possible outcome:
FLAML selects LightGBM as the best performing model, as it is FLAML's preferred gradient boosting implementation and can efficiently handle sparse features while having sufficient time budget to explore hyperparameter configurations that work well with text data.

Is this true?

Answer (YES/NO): NO